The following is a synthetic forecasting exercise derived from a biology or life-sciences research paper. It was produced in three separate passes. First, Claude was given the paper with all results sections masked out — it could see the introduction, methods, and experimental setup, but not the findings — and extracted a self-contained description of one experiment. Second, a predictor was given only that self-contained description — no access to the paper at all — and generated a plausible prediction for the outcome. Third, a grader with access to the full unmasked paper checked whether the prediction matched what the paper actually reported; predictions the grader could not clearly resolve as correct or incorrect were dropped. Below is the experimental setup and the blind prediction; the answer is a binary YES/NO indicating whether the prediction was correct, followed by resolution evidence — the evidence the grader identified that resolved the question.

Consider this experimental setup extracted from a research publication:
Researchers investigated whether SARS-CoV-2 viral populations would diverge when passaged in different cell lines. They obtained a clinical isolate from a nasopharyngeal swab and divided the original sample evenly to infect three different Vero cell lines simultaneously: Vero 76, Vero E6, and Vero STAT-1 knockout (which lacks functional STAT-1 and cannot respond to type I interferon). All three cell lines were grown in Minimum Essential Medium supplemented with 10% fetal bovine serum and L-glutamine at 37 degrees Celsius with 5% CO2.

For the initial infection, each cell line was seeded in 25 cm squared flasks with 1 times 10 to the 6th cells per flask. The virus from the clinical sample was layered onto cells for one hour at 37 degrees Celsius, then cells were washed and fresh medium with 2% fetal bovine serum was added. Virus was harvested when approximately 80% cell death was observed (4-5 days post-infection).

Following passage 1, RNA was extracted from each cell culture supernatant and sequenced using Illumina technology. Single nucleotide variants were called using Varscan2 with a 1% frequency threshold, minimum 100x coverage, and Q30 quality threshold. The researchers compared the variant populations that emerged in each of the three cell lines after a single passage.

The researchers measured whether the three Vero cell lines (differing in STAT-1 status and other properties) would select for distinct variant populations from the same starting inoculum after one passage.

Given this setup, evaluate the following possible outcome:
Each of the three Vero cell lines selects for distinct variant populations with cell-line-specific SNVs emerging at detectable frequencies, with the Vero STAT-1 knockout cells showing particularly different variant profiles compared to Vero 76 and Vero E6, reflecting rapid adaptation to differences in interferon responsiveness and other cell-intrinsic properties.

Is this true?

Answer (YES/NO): NO